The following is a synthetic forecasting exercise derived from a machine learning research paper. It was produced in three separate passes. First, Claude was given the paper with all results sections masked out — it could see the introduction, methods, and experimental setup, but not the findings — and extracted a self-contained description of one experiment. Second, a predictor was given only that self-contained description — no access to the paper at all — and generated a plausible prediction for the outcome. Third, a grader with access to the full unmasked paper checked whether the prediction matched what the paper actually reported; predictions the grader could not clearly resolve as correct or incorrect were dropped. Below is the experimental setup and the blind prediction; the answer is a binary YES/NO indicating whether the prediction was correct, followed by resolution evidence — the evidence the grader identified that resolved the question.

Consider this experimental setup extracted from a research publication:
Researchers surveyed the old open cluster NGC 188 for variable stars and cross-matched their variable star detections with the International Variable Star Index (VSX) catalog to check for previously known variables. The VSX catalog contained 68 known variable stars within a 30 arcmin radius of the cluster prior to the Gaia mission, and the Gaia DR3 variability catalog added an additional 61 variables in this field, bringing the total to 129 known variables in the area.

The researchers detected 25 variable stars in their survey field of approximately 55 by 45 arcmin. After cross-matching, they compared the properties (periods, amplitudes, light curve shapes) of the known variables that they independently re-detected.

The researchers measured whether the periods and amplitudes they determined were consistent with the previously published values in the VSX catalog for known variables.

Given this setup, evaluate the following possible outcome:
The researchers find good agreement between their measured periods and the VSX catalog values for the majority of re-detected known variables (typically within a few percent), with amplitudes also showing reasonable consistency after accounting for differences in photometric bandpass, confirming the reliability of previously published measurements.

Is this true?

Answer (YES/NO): YES